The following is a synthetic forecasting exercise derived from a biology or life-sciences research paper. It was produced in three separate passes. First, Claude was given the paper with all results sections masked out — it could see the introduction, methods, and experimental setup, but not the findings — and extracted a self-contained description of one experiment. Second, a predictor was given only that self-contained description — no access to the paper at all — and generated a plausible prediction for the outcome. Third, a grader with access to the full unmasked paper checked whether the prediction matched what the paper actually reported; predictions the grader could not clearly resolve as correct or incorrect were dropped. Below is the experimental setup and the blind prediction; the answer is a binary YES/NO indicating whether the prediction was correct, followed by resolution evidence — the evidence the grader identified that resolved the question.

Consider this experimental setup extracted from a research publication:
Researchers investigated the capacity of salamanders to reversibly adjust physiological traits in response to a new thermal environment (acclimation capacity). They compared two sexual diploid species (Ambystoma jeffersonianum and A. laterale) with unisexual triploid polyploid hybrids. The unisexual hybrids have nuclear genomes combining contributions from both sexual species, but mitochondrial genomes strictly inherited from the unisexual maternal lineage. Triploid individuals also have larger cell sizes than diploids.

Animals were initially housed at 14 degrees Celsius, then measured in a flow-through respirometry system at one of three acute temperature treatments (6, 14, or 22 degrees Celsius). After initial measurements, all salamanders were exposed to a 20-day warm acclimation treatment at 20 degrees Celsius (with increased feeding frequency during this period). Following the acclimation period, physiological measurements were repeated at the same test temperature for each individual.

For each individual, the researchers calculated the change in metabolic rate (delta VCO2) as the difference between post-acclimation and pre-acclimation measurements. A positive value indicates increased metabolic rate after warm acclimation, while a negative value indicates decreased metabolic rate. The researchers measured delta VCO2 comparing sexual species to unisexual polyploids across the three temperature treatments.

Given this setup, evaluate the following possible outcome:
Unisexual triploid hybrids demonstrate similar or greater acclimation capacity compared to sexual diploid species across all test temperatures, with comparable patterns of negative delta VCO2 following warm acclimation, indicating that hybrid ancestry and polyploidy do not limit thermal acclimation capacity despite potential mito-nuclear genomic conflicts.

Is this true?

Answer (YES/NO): YES